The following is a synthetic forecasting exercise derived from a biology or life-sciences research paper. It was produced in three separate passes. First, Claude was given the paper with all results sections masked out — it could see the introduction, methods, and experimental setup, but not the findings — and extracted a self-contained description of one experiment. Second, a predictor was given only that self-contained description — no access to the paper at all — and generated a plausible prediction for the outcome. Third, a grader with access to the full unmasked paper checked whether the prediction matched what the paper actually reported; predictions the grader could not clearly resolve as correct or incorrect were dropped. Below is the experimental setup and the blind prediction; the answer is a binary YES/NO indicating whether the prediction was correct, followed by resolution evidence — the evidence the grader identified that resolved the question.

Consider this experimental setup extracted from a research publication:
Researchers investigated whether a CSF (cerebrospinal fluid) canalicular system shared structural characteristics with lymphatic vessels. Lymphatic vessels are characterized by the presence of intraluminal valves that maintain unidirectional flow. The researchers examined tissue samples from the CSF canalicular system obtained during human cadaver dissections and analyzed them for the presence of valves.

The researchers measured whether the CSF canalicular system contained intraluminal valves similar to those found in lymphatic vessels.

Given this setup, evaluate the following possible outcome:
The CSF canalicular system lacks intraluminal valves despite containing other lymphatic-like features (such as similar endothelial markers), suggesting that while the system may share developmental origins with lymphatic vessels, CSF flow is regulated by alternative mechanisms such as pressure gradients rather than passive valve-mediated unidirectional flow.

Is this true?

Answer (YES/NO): NO